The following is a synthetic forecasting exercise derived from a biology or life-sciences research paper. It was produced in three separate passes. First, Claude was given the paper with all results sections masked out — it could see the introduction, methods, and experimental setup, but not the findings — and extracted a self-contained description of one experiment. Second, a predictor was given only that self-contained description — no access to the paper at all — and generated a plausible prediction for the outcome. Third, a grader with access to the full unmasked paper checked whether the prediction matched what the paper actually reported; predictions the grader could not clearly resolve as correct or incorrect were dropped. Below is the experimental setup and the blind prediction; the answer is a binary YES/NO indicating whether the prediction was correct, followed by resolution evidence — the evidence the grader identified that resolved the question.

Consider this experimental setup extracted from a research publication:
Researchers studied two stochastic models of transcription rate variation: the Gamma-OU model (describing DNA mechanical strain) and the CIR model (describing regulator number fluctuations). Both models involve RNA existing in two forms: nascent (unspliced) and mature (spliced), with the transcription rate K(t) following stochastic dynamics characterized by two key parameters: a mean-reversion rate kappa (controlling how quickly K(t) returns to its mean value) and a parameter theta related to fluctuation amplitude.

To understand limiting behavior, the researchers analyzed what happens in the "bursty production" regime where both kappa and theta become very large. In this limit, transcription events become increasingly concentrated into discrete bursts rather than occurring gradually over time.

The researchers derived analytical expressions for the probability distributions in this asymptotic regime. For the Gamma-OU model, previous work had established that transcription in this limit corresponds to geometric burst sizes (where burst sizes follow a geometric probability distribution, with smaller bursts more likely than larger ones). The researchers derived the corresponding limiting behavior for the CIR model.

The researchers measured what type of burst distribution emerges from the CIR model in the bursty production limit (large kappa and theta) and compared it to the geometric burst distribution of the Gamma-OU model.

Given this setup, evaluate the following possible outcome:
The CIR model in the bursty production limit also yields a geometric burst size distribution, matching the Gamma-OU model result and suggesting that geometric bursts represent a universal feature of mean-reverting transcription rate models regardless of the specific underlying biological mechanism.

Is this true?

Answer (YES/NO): NO